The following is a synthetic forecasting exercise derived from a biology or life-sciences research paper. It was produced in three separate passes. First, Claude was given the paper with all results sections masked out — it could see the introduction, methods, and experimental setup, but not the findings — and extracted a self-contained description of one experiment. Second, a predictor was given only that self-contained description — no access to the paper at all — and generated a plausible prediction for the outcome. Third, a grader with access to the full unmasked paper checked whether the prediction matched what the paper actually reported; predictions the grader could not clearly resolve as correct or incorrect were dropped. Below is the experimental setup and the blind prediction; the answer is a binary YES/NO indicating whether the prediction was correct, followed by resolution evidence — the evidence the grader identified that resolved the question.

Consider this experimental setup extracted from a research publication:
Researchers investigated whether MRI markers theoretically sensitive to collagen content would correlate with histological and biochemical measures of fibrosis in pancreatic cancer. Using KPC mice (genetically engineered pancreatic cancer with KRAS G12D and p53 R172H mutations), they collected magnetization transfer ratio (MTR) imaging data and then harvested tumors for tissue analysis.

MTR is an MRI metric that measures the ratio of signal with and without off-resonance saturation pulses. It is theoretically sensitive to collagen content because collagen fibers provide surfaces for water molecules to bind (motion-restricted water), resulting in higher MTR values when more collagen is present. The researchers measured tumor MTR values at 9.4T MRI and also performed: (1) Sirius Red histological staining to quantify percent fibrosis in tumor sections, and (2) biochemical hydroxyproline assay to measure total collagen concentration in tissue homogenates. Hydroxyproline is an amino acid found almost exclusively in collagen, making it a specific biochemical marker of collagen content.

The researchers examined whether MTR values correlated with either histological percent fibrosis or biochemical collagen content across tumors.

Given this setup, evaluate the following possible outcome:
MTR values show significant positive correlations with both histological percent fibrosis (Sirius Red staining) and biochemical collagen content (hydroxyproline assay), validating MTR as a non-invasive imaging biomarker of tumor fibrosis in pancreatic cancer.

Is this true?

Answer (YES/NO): NO